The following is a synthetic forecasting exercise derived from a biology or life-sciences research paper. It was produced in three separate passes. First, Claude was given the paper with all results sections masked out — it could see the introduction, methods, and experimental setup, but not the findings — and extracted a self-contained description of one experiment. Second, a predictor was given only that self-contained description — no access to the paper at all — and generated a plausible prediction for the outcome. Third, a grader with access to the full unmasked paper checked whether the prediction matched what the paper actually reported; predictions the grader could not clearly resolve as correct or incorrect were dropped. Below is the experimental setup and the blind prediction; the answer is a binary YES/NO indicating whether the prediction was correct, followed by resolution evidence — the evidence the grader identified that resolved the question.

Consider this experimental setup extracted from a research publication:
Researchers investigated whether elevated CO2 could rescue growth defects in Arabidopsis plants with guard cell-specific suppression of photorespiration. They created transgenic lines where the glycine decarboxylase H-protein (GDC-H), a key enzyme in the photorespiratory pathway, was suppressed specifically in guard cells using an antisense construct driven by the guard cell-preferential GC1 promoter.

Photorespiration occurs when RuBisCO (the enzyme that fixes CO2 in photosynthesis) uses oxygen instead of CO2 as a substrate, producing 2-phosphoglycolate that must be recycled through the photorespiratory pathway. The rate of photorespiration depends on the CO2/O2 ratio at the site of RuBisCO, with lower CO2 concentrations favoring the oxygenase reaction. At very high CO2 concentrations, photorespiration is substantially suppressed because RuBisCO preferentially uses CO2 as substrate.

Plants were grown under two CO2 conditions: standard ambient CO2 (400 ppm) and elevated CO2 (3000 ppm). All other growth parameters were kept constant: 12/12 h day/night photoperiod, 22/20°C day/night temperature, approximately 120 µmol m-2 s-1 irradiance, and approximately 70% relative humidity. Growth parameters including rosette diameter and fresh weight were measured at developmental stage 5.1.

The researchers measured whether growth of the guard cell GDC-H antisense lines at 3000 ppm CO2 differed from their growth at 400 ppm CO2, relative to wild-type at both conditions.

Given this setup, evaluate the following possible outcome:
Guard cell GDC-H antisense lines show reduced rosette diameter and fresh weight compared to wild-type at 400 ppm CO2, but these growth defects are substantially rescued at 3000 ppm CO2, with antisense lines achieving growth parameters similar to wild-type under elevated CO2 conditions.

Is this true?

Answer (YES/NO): YES